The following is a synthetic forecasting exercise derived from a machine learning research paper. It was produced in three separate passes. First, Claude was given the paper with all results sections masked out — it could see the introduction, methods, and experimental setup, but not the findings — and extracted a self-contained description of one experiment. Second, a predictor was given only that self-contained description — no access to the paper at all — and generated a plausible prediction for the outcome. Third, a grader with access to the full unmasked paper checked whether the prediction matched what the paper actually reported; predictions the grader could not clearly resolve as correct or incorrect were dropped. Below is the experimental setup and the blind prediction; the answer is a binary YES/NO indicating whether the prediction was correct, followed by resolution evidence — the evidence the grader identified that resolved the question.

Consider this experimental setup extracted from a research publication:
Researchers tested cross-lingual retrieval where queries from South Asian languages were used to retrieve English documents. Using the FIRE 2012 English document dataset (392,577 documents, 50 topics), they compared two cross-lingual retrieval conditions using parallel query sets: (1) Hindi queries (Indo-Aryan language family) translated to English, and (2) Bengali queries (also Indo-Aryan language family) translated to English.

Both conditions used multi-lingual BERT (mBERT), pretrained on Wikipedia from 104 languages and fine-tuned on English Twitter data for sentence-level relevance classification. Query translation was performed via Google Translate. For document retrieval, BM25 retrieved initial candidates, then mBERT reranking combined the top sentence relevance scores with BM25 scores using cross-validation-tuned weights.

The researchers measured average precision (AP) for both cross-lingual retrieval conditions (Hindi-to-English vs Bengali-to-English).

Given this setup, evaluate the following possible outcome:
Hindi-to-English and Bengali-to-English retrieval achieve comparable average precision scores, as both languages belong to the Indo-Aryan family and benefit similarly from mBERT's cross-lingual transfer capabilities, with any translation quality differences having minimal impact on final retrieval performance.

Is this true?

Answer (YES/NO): NO